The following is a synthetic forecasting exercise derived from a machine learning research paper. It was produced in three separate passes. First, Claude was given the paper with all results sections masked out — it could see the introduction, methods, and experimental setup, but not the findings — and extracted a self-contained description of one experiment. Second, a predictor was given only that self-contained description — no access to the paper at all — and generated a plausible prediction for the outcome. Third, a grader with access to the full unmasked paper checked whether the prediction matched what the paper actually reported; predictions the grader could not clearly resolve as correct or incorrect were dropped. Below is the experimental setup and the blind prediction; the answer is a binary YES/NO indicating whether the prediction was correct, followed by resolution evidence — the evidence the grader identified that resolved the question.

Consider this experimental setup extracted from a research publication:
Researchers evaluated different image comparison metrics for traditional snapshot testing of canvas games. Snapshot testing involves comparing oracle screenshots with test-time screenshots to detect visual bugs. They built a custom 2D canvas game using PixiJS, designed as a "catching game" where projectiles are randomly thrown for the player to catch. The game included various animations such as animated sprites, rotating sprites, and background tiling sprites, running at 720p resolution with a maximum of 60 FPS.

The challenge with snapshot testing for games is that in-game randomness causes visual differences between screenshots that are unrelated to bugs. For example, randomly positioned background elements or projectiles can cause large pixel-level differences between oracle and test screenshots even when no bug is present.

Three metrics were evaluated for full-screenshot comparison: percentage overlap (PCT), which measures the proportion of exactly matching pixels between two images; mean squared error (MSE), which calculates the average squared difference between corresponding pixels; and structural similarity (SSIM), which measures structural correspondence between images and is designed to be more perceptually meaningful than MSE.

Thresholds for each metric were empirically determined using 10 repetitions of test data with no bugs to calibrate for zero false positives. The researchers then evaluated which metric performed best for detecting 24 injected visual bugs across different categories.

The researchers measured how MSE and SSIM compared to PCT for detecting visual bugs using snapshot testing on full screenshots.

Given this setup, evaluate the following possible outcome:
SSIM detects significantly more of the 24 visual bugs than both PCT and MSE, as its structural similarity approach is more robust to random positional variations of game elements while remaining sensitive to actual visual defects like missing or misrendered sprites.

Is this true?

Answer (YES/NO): NO